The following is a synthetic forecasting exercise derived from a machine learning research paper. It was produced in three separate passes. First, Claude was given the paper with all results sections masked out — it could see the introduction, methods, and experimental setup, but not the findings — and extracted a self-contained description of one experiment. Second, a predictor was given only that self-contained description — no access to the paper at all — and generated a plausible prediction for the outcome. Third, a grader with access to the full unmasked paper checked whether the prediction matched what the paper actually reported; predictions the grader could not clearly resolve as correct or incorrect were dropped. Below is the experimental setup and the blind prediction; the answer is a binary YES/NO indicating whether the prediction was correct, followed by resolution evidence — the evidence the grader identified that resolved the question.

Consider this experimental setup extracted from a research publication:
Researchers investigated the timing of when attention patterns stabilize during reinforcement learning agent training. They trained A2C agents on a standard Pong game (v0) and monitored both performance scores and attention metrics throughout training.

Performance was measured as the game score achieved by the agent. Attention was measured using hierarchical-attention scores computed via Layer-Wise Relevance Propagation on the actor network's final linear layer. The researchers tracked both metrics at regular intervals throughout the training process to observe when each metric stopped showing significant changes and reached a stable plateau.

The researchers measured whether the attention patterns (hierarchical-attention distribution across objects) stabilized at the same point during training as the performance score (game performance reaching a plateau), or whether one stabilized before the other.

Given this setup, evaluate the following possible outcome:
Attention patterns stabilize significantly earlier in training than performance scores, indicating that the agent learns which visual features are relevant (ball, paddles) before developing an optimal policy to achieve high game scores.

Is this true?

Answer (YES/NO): NO